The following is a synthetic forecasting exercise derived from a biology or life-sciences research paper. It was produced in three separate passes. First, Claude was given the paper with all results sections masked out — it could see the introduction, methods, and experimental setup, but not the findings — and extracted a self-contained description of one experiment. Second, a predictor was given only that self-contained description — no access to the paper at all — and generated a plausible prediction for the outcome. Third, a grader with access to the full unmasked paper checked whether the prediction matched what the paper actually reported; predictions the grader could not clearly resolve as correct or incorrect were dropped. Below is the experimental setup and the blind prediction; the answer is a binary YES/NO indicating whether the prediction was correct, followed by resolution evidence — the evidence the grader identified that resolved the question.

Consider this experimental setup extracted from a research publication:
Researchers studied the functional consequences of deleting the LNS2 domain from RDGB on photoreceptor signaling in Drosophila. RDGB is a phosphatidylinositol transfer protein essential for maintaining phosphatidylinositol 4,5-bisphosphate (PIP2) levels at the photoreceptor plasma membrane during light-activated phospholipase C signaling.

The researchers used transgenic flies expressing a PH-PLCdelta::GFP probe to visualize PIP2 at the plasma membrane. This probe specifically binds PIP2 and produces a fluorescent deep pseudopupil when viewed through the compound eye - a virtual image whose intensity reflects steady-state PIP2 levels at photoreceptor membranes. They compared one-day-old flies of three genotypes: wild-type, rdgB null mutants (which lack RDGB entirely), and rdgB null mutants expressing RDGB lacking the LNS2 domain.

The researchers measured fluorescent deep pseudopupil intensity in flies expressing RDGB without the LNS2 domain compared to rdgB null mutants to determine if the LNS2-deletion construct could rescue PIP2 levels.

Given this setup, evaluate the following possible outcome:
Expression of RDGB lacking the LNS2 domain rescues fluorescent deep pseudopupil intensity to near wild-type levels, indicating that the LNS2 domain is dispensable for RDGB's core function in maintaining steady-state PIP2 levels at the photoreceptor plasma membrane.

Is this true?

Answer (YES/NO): NO